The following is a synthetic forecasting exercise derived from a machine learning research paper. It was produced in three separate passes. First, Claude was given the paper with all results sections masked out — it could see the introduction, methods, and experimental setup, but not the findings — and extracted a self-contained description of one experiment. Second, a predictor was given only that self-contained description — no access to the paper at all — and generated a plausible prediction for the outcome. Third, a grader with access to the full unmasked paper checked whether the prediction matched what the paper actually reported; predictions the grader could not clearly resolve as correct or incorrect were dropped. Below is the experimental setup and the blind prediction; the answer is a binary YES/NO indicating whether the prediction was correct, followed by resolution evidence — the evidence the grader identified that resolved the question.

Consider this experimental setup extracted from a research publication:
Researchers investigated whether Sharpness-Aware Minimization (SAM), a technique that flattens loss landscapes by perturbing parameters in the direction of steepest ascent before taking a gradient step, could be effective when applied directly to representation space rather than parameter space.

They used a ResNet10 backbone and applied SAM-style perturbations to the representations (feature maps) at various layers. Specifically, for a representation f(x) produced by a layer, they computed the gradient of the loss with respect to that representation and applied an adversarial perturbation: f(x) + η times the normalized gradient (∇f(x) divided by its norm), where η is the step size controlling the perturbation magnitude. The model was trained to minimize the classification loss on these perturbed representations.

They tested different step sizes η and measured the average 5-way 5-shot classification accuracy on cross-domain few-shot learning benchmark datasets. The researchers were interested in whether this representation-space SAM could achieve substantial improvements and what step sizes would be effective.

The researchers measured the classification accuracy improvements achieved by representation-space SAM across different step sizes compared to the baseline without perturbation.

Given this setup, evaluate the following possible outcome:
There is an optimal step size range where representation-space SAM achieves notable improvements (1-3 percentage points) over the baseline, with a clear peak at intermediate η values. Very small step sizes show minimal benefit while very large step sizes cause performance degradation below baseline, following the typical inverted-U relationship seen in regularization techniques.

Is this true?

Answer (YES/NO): NO